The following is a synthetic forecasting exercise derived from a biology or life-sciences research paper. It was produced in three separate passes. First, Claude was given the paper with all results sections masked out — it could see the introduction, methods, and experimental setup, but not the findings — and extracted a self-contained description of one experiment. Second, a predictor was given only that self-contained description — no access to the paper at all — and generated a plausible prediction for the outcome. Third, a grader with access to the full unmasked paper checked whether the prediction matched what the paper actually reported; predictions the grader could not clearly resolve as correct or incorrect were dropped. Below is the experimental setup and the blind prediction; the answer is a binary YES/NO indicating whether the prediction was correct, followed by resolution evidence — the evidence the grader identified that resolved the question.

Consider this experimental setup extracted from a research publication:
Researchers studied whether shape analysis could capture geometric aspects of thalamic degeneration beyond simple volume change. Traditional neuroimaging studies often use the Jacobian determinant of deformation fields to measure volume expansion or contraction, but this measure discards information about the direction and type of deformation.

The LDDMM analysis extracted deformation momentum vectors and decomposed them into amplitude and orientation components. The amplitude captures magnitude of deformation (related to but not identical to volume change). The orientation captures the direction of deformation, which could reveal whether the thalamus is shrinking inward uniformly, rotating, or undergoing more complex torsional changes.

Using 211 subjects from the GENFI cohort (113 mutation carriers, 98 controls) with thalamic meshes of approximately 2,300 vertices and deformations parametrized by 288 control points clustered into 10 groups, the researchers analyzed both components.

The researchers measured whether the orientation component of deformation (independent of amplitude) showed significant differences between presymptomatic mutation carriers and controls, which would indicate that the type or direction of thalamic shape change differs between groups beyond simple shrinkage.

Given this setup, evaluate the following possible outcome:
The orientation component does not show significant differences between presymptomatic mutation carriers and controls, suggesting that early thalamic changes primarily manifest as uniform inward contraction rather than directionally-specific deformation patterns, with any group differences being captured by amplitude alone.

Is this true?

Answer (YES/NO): NO